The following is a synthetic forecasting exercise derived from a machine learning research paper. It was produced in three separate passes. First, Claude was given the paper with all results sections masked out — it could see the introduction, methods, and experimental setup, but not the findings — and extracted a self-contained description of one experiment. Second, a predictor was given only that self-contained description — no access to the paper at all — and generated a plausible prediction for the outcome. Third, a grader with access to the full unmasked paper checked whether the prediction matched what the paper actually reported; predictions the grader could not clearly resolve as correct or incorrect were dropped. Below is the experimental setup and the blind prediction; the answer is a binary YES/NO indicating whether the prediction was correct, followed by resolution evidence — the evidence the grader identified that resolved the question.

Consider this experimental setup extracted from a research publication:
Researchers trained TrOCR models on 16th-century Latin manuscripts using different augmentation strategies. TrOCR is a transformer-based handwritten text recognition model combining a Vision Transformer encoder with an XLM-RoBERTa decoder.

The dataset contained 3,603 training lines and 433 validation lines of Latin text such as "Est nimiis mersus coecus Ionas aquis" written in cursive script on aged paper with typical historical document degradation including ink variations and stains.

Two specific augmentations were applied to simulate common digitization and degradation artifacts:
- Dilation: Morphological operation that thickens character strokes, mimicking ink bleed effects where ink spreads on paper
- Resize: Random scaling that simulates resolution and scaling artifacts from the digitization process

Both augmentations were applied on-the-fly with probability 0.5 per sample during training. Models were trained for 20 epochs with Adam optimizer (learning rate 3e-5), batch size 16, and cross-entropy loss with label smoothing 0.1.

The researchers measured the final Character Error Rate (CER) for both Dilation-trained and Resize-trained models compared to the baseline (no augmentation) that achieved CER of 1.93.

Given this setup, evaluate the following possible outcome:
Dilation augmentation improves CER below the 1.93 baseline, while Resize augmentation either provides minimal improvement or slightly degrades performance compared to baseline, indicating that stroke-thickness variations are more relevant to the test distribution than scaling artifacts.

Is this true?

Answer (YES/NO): NO